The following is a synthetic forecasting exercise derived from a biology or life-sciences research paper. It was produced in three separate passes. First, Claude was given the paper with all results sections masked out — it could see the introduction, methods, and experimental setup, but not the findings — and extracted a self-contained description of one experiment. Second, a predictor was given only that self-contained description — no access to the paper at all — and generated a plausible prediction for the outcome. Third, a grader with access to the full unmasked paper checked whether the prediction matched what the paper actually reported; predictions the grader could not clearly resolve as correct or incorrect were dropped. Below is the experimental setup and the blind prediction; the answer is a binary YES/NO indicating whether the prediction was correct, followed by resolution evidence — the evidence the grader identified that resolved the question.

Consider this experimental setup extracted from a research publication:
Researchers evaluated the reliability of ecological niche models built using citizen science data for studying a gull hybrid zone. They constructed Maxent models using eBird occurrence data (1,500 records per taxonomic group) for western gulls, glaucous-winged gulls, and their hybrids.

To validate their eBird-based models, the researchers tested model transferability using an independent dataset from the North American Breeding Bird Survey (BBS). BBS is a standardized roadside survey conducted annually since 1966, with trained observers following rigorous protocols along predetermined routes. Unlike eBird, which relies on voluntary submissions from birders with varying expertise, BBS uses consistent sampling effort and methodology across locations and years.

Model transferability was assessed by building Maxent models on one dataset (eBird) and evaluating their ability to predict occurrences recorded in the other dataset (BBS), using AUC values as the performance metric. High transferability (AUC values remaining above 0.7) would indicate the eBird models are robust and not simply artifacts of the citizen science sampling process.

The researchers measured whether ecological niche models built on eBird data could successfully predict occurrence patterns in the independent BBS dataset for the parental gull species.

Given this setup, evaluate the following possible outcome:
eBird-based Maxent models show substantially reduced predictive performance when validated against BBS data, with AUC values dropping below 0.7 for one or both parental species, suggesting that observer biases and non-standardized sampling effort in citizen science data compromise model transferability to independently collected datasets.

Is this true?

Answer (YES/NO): NO